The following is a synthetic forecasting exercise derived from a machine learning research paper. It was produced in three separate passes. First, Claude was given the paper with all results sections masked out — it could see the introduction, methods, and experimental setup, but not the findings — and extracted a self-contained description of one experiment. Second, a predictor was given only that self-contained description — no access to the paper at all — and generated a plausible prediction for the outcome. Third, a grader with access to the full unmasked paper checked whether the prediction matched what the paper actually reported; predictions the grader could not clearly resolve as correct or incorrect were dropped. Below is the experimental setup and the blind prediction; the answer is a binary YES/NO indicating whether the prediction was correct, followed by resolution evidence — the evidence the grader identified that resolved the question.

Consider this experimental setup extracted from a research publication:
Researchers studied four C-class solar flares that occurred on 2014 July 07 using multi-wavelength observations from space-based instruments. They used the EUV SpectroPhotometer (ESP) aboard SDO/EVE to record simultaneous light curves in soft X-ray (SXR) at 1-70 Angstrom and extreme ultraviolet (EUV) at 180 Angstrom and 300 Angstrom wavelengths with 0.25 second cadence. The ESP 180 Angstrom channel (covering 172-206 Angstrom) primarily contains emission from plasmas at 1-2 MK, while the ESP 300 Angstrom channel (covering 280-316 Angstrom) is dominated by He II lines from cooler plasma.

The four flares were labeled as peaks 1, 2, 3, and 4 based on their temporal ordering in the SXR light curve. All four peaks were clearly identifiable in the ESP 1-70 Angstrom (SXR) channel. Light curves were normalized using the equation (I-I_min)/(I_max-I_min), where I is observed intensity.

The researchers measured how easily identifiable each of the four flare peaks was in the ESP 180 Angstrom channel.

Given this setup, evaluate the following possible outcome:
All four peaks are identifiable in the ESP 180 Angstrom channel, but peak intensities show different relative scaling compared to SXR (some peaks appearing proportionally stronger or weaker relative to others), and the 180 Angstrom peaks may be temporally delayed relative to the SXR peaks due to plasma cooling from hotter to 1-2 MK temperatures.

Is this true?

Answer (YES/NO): NO